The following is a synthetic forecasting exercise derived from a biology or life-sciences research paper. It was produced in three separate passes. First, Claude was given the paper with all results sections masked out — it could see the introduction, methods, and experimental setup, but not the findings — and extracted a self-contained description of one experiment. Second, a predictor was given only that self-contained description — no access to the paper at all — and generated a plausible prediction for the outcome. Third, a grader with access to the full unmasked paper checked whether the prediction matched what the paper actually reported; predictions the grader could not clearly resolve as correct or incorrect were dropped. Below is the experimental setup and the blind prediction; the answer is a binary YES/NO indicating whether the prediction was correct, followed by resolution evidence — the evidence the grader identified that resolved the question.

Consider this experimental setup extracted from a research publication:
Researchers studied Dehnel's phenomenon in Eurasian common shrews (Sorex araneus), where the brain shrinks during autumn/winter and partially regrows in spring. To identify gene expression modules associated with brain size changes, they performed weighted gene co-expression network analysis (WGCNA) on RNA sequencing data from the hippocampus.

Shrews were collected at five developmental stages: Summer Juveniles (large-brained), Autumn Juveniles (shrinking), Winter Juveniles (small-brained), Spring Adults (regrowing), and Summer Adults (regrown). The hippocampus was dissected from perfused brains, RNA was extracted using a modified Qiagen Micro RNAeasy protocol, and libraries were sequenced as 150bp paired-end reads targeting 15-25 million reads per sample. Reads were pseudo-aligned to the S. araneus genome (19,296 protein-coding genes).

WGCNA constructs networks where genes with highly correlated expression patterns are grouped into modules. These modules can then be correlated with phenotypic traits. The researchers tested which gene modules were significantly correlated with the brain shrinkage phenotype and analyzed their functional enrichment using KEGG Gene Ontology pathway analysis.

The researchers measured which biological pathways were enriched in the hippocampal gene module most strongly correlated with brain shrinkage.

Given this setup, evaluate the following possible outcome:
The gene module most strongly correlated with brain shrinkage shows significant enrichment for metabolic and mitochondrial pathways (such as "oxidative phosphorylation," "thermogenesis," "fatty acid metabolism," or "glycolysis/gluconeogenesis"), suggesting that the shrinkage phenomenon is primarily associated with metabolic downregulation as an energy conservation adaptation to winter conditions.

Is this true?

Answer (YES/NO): NO